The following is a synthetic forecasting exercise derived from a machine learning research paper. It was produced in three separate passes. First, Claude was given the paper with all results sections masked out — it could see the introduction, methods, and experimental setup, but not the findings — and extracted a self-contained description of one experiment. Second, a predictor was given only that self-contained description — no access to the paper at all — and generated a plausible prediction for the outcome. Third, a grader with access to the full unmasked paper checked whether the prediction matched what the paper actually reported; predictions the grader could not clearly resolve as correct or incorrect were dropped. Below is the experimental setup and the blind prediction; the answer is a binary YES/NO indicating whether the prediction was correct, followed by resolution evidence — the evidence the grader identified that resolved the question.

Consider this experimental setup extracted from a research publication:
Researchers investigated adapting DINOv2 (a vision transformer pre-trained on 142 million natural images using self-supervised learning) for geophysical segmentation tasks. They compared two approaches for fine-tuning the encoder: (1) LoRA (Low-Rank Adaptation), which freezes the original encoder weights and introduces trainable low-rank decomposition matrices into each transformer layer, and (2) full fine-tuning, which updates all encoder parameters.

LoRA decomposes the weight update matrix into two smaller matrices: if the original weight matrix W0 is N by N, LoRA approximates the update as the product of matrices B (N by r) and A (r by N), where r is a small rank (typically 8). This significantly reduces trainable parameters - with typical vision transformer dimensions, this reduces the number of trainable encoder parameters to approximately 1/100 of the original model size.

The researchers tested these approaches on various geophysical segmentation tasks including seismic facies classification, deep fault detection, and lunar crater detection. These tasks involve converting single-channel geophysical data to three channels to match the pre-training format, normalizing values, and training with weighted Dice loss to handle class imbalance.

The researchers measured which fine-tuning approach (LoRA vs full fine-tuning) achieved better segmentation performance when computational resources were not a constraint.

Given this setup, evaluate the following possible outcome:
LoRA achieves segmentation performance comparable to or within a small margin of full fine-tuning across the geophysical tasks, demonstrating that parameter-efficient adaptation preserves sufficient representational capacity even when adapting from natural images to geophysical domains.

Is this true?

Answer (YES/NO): NO